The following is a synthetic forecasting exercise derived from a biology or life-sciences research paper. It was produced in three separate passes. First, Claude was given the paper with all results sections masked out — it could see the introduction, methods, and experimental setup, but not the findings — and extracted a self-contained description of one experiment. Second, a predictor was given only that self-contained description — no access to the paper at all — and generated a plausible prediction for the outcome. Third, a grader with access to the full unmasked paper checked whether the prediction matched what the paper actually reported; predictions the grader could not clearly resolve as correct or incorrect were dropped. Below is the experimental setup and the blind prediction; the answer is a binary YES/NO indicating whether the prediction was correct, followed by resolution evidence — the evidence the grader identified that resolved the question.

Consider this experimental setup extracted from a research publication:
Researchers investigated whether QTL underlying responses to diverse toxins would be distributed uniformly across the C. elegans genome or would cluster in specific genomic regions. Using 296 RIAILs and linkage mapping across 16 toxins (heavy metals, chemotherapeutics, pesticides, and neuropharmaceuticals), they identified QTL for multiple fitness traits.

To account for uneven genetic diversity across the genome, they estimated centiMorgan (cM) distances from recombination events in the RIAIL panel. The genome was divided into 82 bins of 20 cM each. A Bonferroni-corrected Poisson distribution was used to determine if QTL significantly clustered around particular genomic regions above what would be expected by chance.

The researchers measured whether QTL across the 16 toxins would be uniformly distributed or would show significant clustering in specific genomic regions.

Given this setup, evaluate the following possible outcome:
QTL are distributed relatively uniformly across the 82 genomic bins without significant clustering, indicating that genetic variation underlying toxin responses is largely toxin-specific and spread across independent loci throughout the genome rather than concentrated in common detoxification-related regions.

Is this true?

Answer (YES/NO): NO